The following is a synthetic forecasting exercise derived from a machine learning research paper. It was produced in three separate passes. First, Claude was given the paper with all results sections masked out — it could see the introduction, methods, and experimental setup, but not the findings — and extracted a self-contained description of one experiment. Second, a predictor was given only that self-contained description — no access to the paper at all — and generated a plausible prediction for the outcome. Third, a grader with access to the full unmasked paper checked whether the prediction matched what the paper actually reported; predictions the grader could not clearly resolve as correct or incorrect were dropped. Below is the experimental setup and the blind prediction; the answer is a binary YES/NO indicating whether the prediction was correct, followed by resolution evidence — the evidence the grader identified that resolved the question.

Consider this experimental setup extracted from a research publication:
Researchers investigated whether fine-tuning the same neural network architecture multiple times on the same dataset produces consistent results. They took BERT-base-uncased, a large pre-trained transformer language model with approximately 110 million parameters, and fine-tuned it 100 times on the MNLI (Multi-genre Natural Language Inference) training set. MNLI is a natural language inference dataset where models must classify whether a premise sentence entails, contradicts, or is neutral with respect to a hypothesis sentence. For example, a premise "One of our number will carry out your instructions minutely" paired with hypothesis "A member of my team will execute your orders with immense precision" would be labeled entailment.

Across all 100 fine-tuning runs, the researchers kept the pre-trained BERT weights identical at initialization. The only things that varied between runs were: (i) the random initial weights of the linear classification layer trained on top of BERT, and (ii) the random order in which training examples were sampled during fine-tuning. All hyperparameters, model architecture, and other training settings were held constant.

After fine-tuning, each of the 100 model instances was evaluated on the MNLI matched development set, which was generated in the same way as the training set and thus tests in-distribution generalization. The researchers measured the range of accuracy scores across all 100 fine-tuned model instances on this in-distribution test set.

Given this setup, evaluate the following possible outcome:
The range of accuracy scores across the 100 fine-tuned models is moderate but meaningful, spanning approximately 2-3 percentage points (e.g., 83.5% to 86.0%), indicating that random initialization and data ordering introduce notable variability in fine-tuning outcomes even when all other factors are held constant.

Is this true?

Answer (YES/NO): NO